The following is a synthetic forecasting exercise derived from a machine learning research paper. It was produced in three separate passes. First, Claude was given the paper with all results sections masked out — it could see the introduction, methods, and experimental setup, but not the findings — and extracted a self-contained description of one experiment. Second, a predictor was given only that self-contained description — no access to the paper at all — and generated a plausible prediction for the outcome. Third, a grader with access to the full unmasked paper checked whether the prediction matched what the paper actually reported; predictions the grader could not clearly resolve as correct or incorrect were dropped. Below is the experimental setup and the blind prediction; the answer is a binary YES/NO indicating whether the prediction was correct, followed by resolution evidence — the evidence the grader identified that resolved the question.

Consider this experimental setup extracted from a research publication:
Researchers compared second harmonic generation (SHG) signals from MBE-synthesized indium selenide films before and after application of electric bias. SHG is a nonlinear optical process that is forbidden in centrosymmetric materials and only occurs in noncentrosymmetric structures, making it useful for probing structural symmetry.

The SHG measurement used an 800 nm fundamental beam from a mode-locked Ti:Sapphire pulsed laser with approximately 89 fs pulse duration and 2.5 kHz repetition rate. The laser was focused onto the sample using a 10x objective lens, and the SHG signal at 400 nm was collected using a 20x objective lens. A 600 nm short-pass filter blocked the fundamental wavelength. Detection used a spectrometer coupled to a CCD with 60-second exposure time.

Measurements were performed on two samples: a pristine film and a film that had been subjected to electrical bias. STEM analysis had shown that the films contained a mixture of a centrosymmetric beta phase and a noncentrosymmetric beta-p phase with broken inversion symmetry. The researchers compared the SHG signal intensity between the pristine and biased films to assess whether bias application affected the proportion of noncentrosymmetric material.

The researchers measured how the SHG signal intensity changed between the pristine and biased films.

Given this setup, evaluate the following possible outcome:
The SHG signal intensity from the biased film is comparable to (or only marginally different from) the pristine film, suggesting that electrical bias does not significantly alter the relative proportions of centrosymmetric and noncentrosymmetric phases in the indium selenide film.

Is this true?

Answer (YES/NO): NO